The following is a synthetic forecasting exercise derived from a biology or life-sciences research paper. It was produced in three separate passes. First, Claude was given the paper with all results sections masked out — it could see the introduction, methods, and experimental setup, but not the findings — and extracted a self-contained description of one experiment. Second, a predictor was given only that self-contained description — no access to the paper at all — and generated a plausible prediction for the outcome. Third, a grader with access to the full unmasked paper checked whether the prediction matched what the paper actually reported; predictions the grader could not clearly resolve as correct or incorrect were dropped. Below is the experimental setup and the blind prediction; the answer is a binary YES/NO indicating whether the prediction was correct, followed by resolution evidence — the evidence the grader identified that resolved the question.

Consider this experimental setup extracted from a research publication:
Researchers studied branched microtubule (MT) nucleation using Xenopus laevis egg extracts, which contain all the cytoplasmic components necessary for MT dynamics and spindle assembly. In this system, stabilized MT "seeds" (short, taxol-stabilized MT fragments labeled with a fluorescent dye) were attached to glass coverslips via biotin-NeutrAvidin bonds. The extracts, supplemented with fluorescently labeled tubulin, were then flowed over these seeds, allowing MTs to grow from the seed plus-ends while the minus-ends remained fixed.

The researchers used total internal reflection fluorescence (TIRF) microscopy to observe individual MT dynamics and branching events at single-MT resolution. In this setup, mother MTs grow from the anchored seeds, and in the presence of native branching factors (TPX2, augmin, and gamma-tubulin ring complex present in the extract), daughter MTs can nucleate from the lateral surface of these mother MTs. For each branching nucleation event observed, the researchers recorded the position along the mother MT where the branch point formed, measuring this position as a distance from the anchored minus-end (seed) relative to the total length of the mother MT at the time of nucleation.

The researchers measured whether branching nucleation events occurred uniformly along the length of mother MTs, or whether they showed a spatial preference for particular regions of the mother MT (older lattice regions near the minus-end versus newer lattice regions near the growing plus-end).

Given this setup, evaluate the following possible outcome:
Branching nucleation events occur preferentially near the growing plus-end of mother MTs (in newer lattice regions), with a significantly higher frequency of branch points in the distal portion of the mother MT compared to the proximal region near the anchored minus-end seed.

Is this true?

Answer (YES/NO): NO